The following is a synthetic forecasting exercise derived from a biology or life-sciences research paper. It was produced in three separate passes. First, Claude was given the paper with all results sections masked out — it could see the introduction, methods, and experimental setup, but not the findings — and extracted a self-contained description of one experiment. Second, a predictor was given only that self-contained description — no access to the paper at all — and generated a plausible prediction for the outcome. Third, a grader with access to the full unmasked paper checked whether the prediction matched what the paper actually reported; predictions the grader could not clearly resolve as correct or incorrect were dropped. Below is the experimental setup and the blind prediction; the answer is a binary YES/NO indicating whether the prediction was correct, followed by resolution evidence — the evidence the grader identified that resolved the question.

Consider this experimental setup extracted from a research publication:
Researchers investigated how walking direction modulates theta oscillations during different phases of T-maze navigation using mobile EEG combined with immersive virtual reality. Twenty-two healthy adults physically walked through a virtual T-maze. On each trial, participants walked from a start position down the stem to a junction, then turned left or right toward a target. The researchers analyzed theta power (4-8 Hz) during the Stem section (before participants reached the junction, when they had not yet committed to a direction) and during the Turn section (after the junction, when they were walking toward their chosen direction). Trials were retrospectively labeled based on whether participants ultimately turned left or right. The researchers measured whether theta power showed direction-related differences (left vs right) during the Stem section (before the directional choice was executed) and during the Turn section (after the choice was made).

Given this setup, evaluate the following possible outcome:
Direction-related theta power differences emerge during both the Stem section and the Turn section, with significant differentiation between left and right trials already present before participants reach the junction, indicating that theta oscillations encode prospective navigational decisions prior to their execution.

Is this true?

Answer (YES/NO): YES